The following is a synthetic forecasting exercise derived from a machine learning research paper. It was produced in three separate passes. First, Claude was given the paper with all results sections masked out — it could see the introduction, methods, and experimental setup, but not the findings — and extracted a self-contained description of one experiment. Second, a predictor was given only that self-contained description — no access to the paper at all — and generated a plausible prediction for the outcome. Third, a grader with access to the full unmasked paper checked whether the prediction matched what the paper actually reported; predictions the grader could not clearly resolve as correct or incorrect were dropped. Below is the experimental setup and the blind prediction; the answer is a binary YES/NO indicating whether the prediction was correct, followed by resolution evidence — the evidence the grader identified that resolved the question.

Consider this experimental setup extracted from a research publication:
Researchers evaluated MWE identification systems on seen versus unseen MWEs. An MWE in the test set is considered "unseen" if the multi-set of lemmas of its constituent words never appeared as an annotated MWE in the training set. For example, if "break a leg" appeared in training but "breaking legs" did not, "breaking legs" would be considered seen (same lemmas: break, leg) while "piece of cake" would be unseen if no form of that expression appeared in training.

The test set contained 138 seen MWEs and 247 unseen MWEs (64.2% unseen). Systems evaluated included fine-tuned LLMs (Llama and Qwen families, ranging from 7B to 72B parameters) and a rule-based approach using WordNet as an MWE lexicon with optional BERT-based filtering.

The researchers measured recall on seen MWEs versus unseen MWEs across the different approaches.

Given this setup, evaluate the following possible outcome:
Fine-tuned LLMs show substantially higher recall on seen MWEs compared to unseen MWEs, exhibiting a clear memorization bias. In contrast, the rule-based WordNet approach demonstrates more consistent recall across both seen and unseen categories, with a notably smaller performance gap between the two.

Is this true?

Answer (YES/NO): NO